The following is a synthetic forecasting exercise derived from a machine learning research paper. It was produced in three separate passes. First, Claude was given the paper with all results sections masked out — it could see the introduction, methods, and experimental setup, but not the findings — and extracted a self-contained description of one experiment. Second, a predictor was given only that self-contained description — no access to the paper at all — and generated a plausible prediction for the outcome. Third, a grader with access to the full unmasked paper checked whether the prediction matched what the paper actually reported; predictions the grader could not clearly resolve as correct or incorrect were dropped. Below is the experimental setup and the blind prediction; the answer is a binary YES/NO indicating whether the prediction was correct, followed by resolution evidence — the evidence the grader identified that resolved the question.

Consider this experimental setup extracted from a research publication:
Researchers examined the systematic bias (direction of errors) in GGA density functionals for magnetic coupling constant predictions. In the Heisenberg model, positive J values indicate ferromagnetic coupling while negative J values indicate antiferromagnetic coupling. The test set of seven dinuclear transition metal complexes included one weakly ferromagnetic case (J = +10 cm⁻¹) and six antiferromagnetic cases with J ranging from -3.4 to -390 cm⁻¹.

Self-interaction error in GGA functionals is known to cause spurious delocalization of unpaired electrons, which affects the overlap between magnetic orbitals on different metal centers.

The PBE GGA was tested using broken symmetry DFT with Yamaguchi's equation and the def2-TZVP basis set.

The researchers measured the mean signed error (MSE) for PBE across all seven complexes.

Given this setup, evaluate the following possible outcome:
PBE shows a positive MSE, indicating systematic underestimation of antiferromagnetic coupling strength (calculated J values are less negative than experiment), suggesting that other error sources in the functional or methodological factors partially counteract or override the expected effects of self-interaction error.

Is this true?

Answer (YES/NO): NO